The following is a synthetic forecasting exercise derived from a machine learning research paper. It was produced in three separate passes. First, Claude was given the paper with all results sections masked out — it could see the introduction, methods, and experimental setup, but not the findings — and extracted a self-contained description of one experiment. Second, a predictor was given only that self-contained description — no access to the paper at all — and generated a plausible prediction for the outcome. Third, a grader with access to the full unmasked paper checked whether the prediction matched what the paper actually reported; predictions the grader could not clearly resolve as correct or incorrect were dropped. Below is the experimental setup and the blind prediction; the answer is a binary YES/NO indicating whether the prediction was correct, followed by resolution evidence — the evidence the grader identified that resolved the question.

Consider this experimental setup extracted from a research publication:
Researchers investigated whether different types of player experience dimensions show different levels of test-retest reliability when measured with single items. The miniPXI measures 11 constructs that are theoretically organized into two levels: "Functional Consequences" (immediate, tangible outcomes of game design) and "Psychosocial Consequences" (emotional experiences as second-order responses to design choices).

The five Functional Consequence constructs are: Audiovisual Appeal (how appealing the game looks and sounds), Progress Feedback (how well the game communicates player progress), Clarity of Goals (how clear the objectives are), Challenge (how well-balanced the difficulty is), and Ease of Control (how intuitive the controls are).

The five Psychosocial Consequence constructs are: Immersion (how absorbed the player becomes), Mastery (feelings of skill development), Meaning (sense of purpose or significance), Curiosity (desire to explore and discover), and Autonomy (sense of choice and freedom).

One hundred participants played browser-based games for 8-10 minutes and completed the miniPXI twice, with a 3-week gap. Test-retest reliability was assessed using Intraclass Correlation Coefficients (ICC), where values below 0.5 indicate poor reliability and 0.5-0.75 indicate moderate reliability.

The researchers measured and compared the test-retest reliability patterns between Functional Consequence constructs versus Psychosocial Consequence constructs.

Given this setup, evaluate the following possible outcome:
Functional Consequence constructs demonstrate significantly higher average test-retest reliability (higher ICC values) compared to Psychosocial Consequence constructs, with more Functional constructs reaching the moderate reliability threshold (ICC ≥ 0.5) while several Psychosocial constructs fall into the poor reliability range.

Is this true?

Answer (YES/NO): NO